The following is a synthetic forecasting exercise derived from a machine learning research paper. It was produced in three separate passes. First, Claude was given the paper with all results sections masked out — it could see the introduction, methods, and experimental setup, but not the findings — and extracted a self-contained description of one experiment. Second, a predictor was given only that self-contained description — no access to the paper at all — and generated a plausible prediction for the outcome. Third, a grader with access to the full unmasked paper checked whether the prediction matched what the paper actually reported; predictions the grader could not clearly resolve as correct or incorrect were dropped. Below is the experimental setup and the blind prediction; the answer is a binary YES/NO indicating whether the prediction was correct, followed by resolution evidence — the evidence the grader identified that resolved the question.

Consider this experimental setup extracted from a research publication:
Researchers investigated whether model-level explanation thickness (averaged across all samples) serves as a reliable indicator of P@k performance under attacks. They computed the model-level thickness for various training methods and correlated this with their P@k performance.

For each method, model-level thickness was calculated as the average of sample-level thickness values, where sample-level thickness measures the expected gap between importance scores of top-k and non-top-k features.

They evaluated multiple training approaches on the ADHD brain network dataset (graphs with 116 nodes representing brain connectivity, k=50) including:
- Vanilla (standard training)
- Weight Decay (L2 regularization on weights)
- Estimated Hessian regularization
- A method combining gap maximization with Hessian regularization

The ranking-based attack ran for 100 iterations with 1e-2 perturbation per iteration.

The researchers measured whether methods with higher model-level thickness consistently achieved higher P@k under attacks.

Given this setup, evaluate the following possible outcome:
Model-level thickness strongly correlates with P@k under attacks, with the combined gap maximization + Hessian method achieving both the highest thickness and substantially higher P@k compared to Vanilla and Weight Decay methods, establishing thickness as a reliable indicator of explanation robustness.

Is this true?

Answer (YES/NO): YES